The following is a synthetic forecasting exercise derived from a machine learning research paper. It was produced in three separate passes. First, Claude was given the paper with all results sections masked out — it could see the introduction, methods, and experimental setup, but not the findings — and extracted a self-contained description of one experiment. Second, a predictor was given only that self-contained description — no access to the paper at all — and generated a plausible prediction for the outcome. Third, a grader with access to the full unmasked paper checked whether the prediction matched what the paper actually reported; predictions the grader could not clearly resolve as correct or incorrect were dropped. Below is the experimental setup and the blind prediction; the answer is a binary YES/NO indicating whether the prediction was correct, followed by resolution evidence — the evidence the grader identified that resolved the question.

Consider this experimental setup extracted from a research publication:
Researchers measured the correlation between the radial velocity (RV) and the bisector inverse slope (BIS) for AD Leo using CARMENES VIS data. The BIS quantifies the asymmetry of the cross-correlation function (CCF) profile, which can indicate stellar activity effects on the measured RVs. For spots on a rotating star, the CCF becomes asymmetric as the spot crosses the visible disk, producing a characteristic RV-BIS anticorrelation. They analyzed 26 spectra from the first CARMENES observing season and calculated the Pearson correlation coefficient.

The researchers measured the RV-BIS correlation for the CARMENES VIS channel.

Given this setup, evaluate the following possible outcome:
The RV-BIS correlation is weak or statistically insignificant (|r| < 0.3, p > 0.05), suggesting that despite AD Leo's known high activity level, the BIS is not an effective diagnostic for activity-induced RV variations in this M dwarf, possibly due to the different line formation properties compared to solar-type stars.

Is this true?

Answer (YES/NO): NO